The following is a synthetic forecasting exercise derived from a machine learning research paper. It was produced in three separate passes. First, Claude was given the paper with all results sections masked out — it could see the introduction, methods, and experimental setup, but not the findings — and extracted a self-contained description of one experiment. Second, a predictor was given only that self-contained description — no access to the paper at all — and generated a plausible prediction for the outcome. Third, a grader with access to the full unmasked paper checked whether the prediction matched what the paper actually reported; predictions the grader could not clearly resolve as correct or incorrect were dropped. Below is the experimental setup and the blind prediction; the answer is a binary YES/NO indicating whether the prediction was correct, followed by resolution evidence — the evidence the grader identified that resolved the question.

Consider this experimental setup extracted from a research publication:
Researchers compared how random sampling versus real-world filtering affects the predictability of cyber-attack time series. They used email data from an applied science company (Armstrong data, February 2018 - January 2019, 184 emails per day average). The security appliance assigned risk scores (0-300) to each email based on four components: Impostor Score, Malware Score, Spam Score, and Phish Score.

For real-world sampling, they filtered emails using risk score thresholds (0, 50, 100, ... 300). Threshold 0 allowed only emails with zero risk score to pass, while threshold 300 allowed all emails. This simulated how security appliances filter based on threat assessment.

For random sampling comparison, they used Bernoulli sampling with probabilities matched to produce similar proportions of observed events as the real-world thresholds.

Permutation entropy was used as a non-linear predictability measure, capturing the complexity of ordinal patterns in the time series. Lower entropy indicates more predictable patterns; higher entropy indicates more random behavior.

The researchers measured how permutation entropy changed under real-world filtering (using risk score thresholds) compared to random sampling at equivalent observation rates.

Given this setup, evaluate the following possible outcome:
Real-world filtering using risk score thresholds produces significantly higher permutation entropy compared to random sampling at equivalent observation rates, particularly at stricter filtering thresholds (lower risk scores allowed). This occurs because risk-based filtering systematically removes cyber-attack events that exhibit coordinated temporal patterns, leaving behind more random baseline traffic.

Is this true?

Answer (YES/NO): NO